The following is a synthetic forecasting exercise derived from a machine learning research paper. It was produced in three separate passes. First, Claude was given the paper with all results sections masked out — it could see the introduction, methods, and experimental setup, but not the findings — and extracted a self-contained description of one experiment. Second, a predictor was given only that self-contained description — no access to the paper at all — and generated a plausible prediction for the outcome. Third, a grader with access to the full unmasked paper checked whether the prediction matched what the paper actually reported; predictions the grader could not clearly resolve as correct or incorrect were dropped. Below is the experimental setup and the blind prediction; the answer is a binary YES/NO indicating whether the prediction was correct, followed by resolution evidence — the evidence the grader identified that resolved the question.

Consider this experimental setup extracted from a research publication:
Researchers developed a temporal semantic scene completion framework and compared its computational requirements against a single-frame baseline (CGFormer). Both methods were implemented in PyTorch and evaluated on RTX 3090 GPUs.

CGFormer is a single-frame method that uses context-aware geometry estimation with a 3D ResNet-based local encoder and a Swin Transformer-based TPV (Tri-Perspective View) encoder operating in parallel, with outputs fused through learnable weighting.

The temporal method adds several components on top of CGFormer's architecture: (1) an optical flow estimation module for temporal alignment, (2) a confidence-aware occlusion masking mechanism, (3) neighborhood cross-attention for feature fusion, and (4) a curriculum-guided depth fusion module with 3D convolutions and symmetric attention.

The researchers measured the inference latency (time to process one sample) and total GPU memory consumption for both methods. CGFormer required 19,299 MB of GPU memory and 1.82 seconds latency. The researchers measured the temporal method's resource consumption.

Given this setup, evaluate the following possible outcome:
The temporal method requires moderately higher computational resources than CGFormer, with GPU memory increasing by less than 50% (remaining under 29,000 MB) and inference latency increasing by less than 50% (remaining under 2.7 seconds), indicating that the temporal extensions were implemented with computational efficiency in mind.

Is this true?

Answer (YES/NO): YES